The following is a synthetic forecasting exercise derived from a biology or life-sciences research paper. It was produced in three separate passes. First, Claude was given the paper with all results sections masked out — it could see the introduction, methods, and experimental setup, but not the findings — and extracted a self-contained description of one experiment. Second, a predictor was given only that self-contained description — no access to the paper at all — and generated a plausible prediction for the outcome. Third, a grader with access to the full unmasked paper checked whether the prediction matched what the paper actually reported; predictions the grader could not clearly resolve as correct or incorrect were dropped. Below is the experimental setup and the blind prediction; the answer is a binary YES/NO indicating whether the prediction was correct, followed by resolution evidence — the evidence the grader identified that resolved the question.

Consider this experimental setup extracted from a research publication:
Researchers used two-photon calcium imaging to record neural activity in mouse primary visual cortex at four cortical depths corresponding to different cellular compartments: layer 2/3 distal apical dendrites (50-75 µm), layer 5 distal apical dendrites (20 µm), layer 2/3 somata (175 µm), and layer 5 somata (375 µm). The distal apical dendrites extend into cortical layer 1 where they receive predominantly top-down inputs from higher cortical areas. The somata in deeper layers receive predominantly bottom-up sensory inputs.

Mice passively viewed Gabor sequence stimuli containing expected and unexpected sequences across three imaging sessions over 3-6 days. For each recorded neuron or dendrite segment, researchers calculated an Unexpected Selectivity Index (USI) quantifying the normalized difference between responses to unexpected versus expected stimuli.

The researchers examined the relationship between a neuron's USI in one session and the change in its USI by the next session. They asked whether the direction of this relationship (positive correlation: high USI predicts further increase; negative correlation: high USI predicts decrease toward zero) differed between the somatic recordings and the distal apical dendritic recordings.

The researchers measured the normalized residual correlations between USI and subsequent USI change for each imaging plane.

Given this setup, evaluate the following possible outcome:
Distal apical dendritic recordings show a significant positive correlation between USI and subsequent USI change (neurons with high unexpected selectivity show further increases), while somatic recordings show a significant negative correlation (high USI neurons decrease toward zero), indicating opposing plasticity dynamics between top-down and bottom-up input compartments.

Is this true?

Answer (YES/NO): YES